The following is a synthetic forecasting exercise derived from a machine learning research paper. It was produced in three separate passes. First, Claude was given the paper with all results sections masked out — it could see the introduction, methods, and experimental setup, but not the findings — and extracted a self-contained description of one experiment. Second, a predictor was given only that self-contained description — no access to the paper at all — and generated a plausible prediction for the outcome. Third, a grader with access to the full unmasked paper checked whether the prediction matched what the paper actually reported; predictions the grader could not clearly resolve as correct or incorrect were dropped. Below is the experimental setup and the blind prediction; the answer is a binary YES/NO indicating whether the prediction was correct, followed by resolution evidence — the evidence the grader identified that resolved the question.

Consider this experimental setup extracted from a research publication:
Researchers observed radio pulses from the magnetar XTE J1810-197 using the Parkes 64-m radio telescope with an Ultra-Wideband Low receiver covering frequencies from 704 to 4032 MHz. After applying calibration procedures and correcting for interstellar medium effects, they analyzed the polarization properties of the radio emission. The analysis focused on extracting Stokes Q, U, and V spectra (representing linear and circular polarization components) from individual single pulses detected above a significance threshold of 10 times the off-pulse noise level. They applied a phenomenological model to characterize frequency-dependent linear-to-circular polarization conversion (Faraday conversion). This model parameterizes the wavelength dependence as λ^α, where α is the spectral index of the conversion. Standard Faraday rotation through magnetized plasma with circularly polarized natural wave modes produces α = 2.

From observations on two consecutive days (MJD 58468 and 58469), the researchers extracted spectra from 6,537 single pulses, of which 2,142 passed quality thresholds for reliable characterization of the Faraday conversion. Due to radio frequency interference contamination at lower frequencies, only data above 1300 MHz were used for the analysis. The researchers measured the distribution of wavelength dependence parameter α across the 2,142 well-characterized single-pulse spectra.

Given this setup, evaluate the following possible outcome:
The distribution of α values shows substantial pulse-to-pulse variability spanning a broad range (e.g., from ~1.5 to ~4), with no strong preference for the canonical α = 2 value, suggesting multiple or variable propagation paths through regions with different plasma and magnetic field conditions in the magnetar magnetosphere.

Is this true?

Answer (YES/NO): NO